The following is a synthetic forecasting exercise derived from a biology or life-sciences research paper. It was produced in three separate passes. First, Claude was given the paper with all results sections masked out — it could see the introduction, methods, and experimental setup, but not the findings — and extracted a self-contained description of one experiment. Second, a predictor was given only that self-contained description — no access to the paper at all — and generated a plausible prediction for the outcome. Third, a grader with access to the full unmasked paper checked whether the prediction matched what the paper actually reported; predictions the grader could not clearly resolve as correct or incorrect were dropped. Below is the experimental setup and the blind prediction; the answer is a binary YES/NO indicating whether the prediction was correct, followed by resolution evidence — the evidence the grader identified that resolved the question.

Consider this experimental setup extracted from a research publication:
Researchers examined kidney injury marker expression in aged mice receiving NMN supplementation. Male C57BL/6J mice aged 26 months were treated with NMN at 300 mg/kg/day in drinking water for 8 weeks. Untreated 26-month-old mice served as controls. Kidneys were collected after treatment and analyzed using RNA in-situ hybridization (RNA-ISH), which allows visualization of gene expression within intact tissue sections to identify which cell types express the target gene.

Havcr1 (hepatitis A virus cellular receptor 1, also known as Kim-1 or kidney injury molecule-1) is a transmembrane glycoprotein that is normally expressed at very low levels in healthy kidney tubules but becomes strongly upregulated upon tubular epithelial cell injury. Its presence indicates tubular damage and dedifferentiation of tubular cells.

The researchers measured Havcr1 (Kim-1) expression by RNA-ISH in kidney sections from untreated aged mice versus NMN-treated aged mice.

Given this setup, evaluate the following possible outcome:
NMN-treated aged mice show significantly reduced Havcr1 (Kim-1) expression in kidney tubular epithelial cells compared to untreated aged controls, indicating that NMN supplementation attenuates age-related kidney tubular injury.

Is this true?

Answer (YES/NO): NO